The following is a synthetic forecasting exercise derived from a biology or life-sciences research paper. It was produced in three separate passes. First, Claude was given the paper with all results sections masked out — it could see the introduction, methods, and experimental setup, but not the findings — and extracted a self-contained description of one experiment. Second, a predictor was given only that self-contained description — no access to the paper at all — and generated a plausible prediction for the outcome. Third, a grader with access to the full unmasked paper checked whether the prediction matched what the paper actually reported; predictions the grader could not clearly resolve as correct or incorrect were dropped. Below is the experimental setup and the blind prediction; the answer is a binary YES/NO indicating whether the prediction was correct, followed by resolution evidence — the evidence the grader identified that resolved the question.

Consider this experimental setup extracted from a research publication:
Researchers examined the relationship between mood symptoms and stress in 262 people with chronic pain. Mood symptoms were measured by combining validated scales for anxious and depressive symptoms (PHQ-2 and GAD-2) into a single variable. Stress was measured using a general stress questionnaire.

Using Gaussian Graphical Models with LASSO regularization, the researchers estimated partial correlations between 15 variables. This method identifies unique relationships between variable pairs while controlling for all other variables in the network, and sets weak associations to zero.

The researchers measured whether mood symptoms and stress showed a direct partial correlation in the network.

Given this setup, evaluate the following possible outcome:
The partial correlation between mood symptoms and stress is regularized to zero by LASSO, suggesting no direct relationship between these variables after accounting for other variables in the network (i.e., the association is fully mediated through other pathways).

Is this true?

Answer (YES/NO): NO